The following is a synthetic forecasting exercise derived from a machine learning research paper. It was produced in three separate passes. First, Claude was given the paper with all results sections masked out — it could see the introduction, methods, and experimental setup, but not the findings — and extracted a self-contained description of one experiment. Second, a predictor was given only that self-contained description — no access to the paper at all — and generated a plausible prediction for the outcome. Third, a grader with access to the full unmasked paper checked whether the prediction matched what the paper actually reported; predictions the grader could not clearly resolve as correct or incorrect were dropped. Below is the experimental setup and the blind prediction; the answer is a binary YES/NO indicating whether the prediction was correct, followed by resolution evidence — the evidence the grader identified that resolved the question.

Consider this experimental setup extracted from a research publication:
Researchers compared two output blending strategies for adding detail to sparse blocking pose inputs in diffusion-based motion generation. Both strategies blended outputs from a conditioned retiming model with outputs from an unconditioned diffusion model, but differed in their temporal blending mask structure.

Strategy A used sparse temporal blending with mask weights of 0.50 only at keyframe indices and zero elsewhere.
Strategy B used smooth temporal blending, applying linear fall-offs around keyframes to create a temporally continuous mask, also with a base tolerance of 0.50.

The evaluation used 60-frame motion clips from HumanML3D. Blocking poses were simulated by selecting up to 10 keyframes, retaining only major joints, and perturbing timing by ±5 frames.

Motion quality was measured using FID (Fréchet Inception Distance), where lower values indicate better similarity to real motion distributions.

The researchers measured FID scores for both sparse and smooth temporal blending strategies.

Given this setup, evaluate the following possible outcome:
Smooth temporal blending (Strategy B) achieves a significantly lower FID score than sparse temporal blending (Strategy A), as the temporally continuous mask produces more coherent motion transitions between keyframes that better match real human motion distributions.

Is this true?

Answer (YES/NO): YES